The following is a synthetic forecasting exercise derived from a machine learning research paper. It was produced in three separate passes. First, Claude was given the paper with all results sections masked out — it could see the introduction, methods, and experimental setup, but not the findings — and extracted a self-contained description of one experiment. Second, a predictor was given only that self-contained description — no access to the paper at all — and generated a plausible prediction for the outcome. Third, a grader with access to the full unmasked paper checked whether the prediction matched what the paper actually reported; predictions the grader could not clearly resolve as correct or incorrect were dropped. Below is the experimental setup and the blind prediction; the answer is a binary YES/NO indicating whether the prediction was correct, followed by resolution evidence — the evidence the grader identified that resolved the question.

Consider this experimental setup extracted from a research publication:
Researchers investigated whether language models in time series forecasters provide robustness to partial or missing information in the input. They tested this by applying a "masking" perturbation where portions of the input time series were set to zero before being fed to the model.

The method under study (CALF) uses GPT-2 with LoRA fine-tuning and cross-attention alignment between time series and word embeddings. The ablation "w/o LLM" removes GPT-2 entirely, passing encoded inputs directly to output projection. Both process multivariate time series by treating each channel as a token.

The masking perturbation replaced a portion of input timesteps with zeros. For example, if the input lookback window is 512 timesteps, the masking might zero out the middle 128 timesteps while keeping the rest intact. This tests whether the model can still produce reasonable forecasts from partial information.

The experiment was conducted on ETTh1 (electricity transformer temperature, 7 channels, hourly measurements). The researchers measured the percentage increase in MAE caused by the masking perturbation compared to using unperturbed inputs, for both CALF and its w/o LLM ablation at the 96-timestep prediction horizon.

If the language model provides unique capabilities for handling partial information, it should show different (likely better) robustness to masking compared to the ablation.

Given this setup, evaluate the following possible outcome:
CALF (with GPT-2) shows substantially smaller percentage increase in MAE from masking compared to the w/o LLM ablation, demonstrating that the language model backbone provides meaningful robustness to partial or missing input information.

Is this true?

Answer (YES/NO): NO